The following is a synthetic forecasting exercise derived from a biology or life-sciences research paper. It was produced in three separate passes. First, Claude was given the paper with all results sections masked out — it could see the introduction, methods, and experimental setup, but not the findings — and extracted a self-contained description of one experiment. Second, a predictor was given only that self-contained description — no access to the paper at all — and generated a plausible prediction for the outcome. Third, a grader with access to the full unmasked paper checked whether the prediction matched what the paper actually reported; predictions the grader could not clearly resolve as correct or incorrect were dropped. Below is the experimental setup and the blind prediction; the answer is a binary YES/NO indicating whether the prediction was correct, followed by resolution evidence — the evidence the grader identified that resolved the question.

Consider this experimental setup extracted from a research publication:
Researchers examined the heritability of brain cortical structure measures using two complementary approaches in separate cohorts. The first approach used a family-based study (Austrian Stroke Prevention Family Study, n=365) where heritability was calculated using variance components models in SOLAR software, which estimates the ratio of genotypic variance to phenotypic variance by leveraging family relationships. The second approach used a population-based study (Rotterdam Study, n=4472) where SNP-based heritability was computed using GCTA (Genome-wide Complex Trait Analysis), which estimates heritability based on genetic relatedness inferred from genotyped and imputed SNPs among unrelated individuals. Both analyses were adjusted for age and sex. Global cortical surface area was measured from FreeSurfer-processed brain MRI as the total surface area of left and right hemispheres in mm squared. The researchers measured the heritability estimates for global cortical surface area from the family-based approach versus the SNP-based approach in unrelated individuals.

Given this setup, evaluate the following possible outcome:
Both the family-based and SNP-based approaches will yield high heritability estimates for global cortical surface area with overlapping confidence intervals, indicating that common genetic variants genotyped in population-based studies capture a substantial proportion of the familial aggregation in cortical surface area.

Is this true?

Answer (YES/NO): NO